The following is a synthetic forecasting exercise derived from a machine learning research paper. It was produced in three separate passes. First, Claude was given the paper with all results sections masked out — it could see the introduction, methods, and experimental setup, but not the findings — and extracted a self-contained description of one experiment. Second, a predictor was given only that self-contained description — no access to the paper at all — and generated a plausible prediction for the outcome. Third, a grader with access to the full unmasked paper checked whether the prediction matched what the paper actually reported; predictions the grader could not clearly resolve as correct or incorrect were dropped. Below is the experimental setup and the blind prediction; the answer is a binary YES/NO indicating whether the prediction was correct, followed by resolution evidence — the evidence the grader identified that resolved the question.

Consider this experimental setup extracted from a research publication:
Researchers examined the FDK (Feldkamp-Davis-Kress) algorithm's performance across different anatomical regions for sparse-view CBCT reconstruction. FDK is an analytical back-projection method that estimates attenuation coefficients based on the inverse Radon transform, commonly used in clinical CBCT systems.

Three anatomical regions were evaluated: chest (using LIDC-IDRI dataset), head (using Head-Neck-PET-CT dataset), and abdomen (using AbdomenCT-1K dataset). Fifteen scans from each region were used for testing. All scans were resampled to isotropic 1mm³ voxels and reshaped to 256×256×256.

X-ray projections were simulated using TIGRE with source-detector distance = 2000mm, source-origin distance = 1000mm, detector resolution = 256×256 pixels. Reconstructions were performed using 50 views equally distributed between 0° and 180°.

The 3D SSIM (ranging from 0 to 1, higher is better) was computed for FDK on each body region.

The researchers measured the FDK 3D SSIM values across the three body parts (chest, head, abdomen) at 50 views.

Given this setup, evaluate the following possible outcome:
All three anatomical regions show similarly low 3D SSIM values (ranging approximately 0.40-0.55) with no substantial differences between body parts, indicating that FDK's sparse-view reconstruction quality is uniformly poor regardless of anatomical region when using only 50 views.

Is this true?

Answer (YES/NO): YES